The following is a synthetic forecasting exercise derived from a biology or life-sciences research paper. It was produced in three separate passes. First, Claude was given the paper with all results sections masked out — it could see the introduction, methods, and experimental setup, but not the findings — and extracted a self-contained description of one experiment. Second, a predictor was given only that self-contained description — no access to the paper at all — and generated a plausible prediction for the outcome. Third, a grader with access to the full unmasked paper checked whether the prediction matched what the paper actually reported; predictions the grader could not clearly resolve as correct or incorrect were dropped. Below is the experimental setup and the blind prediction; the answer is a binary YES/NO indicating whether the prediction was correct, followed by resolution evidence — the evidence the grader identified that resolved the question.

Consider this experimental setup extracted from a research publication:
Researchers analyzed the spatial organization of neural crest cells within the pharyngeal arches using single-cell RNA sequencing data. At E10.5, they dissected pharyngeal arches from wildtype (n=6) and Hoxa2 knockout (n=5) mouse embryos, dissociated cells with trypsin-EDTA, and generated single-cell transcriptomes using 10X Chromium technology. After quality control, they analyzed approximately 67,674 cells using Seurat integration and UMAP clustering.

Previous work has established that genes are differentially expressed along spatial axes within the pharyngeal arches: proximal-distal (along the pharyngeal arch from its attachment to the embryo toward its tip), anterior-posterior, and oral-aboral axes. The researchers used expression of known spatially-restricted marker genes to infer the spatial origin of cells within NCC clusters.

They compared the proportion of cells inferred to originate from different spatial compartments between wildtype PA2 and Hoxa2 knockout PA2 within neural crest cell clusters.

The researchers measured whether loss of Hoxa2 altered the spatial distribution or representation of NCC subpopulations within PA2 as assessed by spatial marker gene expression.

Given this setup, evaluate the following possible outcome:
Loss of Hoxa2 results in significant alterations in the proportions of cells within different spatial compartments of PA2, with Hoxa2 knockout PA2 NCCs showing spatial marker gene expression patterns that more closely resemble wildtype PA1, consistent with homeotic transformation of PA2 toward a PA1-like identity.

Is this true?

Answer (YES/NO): NO